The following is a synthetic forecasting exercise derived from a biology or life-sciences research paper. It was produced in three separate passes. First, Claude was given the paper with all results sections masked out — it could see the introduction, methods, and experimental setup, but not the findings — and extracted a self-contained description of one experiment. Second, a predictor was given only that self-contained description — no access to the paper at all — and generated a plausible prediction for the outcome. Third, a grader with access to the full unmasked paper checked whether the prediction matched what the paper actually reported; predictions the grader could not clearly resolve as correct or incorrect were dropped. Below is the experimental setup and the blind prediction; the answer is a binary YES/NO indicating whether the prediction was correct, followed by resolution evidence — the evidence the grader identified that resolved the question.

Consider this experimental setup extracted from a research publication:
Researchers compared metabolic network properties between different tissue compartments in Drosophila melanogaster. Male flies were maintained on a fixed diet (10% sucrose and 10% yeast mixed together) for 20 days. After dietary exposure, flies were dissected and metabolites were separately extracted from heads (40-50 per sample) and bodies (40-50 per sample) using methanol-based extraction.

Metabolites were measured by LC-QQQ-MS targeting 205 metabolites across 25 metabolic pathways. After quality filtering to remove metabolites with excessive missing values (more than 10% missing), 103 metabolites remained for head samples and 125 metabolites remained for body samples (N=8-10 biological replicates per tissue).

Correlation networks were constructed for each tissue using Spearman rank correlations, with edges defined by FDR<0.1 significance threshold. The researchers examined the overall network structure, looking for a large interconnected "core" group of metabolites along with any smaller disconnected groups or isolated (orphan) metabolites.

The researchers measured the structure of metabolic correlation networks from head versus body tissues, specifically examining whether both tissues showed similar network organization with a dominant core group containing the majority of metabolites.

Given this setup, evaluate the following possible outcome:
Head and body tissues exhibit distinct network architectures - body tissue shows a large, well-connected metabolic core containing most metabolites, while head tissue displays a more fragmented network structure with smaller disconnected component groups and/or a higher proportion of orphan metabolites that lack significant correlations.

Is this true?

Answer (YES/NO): NO